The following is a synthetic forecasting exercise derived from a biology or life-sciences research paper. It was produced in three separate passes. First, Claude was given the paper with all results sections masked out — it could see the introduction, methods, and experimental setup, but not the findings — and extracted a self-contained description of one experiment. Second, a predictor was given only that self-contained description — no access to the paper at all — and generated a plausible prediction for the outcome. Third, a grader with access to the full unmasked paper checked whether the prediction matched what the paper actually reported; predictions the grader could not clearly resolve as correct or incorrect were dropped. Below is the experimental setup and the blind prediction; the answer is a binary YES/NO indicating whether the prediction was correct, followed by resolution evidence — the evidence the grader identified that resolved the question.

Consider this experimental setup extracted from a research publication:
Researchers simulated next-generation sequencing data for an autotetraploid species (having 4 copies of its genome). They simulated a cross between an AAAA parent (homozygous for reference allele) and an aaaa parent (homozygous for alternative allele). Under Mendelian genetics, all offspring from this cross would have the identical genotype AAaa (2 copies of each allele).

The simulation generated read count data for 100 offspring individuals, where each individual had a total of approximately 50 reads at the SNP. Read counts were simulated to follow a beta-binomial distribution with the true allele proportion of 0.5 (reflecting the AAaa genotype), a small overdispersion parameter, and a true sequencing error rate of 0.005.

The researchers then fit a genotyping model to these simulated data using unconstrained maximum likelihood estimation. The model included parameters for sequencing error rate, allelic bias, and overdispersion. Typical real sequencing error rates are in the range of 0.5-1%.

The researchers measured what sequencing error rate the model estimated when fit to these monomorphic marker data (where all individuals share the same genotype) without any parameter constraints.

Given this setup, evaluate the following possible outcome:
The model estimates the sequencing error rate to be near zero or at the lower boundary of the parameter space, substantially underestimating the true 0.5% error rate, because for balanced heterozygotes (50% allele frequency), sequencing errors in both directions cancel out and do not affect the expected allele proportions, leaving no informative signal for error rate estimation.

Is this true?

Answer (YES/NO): NO